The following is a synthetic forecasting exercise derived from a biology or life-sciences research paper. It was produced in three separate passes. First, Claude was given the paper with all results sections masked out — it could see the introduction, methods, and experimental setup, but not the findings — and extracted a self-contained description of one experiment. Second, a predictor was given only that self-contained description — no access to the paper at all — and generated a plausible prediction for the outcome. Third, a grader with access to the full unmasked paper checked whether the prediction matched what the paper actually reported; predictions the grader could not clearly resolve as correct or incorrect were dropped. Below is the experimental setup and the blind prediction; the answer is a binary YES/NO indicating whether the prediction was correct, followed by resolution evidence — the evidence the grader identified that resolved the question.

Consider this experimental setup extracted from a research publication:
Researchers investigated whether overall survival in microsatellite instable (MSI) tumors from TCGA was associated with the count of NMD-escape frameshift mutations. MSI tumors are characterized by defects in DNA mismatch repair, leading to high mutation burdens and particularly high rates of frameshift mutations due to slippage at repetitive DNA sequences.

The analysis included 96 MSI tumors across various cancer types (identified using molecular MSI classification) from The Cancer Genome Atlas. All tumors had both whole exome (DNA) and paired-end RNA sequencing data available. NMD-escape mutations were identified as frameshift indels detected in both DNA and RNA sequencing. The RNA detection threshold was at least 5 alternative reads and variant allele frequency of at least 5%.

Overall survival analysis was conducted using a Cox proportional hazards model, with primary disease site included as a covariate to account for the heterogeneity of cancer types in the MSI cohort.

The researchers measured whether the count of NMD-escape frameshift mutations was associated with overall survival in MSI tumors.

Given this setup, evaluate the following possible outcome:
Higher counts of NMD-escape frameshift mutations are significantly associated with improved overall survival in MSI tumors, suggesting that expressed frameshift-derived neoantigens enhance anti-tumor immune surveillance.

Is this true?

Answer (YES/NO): NO